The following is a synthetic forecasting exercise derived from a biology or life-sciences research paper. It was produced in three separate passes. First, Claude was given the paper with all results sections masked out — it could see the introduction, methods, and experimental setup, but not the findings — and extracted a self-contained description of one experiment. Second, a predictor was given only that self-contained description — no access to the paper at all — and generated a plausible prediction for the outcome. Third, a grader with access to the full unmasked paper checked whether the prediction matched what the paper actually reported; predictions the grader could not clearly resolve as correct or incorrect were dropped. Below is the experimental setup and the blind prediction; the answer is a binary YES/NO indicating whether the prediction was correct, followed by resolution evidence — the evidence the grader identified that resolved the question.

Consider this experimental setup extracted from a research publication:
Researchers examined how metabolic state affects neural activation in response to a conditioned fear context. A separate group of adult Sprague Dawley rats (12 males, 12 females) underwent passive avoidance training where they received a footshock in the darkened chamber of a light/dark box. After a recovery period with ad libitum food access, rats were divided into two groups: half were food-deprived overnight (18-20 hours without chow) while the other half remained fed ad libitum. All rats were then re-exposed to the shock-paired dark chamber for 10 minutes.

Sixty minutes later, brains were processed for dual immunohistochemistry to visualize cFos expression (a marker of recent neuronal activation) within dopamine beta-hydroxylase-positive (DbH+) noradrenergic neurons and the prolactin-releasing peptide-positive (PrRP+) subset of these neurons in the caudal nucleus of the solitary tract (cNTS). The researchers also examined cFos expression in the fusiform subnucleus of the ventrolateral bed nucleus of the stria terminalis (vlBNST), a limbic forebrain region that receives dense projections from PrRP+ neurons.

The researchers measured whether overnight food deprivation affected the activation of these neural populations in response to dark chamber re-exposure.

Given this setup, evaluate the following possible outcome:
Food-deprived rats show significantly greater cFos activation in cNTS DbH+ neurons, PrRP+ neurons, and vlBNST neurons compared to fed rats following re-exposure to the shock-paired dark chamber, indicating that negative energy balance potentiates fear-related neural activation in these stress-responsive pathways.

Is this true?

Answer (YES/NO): NO